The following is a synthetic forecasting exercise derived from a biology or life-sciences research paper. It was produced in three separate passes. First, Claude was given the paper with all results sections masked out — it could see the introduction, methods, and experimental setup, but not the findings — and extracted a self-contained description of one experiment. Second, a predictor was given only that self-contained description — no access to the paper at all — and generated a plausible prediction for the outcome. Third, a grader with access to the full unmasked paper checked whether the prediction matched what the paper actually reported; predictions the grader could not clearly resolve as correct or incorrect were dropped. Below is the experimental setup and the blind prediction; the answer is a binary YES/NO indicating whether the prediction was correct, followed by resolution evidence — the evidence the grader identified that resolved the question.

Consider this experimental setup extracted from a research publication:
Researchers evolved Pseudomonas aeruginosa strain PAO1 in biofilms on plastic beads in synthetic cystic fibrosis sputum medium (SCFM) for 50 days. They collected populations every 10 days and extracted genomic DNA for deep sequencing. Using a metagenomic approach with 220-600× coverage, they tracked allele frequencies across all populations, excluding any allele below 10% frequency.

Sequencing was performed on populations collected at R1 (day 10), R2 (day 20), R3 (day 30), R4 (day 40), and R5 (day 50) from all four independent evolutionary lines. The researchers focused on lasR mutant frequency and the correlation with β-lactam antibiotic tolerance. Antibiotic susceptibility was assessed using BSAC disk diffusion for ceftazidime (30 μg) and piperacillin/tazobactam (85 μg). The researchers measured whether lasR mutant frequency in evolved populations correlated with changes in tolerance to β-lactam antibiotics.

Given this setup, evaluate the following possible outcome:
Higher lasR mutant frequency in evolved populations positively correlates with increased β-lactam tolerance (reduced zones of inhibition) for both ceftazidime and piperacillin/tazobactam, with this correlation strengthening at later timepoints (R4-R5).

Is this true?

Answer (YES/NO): YES